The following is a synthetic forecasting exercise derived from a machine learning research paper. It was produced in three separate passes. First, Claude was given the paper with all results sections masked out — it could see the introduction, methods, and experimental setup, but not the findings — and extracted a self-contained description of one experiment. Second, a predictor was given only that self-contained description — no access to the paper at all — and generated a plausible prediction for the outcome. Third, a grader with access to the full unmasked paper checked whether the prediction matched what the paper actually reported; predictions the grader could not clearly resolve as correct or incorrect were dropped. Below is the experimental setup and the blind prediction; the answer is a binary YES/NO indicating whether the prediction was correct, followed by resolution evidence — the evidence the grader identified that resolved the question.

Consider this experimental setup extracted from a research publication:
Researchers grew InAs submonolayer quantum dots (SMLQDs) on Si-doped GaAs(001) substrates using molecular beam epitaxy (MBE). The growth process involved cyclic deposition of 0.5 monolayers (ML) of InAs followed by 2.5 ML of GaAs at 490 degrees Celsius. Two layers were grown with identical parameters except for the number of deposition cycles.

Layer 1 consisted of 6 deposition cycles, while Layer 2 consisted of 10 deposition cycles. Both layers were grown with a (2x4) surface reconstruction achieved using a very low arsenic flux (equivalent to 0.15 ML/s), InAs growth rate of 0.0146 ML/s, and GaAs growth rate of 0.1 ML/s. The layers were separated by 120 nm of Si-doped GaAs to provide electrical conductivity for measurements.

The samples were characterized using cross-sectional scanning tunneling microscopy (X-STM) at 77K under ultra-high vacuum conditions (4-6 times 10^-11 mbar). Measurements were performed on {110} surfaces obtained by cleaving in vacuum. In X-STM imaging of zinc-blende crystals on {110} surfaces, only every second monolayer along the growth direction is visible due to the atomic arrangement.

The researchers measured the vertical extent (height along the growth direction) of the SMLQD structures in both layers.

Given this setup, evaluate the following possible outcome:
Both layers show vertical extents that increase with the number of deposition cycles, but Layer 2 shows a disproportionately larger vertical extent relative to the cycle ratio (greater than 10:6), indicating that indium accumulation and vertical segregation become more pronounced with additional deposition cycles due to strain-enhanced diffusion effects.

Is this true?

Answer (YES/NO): NO